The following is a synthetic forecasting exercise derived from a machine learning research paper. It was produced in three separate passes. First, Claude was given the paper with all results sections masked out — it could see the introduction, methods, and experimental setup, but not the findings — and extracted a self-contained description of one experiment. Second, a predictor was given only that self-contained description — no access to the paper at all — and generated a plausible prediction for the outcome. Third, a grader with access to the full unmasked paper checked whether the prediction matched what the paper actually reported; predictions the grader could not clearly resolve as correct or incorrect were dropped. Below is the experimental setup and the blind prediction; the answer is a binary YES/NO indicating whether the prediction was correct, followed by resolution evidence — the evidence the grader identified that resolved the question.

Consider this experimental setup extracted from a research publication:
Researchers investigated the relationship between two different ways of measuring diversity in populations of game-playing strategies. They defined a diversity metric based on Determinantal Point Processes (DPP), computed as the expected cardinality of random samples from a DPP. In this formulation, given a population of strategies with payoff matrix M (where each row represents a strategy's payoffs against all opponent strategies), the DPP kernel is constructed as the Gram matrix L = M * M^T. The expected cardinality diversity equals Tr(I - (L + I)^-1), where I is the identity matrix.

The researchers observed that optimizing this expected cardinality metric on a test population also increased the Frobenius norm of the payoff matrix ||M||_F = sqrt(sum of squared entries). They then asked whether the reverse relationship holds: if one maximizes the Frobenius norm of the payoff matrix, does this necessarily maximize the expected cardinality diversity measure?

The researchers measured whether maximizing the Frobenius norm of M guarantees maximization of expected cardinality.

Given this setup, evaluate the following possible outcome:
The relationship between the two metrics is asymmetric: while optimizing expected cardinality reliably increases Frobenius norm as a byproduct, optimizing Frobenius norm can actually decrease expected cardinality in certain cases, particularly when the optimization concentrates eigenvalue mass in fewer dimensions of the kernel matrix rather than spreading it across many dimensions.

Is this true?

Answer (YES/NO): NO